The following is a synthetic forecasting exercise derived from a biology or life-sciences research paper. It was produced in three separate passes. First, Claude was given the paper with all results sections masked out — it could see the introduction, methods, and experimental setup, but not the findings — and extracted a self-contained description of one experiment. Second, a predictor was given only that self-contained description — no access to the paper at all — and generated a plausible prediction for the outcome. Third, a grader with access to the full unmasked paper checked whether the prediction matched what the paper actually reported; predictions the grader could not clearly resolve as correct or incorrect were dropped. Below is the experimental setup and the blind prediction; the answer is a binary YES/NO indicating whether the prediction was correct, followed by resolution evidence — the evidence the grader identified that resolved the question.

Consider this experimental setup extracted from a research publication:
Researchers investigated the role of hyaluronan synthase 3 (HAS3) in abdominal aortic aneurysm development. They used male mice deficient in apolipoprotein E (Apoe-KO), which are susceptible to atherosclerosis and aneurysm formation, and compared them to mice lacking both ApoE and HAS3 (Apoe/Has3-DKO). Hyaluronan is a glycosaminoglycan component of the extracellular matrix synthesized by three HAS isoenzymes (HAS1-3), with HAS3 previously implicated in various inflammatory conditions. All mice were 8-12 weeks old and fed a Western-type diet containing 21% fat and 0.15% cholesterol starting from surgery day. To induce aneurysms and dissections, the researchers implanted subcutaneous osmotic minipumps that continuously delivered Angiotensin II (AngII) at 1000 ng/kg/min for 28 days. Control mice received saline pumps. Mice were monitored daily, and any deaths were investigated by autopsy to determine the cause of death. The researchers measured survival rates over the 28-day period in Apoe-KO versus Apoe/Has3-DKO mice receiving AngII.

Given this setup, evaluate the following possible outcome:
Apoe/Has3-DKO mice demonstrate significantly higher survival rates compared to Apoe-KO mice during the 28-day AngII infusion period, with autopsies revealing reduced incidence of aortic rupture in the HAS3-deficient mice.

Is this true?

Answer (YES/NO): NO